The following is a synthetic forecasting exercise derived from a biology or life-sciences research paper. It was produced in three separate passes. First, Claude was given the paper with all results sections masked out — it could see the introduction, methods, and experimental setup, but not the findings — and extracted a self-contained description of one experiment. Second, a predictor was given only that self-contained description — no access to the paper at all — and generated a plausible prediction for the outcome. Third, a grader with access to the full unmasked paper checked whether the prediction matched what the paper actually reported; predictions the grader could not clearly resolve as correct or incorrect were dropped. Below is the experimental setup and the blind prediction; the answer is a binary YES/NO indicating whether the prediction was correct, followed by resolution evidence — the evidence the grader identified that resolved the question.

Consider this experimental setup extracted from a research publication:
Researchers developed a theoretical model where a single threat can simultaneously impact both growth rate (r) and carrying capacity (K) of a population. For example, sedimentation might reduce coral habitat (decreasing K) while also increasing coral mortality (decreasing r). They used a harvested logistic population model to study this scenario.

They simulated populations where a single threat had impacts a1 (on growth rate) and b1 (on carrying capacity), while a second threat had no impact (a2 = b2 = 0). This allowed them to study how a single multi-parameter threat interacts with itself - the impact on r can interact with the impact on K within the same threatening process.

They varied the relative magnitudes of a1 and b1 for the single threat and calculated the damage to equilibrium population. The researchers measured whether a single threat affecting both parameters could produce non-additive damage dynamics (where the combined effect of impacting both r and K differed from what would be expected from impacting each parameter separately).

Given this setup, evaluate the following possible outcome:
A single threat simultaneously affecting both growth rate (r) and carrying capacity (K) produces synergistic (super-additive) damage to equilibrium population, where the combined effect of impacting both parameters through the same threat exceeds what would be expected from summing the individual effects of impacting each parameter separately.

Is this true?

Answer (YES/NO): NO